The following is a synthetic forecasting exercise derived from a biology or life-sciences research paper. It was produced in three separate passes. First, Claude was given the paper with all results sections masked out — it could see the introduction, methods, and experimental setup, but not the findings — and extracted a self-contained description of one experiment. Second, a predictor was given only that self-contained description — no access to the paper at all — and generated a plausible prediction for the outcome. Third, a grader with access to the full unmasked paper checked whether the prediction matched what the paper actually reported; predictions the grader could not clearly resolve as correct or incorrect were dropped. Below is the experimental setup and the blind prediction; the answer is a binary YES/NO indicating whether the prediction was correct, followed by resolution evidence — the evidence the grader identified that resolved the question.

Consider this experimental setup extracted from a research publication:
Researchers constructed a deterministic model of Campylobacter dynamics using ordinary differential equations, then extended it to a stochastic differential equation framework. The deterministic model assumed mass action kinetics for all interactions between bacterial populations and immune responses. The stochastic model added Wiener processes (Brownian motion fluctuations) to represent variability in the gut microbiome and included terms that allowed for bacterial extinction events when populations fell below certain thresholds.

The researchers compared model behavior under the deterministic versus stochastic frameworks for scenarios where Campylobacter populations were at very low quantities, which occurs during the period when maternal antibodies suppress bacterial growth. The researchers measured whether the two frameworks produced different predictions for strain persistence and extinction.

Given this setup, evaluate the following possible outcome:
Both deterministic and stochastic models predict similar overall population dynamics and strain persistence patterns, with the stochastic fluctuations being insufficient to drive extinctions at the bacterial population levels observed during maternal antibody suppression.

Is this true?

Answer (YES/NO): NO